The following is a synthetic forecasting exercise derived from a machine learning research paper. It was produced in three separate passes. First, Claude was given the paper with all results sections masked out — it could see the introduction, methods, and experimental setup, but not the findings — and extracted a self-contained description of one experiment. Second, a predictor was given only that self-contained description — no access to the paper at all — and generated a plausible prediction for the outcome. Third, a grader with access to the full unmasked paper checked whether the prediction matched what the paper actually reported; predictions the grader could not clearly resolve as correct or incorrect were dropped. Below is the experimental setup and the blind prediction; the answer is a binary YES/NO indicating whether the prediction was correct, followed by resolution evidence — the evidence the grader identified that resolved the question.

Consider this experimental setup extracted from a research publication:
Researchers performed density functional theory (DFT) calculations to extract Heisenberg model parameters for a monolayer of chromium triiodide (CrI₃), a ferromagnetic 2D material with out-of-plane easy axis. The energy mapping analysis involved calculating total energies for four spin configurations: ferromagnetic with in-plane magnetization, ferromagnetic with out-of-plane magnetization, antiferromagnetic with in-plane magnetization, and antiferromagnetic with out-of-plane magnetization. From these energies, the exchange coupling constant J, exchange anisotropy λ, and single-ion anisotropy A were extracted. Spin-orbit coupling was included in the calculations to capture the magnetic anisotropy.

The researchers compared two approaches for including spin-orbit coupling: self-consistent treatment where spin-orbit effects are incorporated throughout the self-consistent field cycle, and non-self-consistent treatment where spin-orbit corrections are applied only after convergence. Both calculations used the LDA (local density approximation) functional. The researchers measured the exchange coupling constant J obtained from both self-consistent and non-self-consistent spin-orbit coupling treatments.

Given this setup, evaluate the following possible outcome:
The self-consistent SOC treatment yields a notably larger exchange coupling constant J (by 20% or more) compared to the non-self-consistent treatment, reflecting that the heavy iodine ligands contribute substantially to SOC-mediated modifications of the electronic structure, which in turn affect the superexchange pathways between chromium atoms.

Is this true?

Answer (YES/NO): NO